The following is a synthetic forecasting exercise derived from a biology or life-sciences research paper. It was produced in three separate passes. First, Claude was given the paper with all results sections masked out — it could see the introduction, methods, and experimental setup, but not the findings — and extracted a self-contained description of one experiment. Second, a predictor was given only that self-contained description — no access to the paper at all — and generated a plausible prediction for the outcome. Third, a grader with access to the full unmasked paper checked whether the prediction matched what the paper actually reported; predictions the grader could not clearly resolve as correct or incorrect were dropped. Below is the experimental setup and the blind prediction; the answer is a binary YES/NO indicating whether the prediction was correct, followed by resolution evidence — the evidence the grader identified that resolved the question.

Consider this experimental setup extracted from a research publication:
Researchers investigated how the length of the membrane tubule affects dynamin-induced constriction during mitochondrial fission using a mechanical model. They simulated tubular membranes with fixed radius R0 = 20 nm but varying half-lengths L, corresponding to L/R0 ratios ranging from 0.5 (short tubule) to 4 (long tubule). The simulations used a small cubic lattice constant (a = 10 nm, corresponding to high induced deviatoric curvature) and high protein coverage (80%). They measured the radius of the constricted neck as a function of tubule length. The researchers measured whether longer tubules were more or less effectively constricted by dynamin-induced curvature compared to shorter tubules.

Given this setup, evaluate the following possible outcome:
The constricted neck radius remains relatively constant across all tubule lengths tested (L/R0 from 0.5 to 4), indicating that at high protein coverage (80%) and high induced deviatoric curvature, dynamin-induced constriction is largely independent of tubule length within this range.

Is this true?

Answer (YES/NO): NO